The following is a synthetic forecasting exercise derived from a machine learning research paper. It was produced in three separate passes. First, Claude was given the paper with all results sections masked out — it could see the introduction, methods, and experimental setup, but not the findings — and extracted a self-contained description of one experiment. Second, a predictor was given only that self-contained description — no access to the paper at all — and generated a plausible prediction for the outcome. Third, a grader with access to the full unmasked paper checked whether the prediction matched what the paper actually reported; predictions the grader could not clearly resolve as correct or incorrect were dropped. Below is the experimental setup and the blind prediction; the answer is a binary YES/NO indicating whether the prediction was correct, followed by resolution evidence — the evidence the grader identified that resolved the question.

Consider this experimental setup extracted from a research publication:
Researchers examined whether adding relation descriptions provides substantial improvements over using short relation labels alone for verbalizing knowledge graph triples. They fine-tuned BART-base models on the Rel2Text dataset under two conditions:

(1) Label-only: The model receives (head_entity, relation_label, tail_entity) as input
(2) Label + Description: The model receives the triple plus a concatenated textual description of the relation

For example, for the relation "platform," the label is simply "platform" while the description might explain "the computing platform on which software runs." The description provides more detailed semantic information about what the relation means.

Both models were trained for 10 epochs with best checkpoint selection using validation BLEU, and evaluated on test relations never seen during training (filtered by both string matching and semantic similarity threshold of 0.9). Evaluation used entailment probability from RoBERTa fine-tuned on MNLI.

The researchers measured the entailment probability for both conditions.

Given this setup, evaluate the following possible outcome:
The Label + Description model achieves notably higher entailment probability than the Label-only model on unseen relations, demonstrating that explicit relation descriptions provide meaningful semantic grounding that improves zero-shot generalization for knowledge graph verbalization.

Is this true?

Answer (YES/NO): NO